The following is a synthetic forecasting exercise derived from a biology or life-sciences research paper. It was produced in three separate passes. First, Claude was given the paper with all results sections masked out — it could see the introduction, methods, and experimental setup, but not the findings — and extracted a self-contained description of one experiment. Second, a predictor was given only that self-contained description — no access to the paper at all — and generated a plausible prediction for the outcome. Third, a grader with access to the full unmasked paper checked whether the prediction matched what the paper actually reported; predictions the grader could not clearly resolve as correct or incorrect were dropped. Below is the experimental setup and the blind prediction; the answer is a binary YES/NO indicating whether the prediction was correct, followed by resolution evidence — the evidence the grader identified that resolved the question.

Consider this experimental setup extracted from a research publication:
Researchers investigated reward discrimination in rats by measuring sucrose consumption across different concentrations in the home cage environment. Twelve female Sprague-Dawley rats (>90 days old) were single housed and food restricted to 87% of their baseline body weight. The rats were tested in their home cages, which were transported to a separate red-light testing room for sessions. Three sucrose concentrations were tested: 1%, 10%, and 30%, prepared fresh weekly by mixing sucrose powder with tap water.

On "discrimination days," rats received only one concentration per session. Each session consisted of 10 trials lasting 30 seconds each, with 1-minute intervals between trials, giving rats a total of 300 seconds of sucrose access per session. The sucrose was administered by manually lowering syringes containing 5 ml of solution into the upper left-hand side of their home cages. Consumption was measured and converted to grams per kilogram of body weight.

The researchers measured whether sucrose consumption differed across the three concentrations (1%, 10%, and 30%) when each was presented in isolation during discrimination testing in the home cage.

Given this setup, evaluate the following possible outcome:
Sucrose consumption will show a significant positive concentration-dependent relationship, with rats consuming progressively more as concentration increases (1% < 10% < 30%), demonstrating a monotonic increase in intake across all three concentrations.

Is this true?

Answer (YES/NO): YES